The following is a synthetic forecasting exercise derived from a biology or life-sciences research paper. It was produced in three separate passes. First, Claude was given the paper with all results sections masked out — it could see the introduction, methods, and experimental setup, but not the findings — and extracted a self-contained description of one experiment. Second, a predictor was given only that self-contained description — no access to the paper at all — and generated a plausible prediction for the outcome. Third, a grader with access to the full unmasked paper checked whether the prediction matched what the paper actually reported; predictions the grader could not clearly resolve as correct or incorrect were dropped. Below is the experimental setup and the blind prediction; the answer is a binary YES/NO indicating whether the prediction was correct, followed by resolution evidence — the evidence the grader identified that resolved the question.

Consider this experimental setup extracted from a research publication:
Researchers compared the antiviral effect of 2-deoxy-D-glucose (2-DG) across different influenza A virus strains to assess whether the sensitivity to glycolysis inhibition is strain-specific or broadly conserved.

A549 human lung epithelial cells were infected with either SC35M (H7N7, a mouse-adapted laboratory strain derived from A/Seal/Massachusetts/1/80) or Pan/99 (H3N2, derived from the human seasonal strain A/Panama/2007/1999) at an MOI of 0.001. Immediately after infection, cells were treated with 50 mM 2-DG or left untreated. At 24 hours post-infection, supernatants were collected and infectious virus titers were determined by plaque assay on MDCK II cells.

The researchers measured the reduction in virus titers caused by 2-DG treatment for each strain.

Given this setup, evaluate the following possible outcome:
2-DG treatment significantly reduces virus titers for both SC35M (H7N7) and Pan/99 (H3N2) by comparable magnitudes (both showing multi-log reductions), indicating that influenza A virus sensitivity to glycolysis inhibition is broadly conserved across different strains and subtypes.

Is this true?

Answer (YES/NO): YES